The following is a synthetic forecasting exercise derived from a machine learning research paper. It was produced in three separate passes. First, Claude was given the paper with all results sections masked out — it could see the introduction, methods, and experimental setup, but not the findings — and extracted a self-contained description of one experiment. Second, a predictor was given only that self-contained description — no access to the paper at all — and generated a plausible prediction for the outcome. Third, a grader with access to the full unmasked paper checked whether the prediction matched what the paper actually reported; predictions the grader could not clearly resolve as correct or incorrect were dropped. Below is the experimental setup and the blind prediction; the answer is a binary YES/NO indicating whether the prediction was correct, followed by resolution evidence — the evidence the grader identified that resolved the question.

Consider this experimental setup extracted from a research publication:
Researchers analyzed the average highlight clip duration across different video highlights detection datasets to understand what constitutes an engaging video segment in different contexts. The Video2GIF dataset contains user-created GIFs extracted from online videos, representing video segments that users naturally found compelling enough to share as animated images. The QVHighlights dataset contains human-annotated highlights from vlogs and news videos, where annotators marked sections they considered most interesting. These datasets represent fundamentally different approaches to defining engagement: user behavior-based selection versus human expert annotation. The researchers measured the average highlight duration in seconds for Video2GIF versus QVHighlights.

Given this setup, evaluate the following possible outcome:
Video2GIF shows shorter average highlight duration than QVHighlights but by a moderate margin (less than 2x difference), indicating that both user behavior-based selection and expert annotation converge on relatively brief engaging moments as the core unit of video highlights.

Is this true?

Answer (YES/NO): NO